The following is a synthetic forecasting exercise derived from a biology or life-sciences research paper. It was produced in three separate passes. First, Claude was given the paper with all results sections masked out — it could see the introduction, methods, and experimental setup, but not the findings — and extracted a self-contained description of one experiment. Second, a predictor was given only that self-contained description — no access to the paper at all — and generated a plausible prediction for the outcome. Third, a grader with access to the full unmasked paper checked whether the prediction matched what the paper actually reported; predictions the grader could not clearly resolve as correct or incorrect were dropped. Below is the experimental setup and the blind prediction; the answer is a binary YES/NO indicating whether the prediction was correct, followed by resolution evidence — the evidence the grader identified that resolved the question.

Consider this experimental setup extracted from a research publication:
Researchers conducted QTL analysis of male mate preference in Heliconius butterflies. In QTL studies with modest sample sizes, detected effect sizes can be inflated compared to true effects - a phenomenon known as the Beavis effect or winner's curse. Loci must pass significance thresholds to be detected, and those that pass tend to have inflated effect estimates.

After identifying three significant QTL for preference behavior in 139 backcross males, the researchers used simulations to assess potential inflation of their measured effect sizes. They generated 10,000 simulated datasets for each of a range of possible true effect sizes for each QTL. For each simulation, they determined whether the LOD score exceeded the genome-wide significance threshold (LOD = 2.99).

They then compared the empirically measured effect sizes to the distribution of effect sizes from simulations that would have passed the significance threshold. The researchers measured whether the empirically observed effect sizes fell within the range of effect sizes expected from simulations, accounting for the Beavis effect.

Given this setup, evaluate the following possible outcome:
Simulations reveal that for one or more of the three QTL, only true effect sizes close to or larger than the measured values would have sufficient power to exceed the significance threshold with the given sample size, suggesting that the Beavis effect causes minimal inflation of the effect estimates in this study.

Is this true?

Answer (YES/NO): NO